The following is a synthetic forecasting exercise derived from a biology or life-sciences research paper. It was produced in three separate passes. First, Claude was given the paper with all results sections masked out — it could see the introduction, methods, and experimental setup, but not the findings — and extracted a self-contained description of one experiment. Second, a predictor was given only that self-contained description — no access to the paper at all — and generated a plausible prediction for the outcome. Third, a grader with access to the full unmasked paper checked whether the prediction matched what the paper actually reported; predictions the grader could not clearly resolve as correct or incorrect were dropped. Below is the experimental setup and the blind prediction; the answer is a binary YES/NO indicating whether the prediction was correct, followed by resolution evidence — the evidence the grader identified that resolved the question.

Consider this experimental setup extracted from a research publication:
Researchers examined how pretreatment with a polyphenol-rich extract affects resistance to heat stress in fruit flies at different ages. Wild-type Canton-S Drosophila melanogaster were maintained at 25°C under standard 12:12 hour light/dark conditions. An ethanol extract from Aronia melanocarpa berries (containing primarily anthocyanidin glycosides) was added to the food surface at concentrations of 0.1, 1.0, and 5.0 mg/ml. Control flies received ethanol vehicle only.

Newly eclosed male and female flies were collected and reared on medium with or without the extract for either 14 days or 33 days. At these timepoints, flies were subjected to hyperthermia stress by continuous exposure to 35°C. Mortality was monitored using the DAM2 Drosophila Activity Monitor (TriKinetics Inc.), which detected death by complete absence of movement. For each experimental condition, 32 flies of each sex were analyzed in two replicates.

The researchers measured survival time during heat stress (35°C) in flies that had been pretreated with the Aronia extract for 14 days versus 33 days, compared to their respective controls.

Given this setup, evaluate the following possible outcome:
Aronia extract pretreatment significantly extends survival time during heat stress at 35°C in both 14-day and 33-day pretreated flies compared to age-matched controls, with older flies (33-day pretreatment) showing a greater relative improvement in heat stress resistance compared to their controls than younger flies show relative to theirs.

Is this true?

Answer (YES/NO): NO